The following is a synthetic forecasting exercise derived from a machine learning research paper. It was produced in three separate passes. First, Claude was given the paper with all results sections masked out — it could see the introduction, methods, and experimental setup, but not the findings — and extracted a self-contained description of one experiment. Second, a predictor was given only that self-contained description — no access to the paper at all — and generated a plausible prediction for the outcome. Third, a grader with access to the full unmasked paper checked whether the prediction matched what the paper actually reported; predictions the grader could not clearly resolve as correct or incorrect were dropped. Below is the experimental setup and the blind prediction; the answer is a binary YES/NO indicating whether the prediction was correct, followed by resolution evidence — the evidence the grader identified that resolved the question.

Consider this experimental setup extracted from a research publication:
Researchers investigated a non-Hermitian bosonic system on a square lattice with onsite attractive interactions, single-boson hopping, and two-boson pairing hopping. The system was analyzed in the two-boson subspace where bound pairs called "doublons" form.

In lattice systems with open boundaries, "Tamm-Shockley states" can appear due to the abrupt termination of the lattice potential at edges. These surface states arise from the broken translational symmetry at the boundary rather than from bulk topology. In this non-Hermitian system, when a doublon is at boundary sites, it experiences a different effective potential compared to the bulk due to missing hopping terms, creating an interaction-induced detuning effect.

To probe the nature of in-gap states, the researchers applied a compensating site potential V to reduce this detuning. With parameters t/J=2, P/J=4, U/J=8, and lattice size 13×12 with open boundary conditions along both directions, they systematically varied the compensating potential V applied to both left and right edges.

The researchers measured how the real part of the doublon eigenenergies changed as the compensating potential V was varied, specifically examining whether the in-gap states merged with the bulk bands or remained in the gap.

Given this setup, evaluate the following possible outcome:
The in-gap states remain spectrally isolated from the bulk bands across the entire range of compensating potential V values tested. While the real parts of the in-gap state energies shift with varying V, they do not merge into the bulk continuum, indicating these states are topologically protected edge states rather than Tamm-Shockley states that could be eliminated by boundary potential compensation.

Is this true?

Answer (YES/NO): YES